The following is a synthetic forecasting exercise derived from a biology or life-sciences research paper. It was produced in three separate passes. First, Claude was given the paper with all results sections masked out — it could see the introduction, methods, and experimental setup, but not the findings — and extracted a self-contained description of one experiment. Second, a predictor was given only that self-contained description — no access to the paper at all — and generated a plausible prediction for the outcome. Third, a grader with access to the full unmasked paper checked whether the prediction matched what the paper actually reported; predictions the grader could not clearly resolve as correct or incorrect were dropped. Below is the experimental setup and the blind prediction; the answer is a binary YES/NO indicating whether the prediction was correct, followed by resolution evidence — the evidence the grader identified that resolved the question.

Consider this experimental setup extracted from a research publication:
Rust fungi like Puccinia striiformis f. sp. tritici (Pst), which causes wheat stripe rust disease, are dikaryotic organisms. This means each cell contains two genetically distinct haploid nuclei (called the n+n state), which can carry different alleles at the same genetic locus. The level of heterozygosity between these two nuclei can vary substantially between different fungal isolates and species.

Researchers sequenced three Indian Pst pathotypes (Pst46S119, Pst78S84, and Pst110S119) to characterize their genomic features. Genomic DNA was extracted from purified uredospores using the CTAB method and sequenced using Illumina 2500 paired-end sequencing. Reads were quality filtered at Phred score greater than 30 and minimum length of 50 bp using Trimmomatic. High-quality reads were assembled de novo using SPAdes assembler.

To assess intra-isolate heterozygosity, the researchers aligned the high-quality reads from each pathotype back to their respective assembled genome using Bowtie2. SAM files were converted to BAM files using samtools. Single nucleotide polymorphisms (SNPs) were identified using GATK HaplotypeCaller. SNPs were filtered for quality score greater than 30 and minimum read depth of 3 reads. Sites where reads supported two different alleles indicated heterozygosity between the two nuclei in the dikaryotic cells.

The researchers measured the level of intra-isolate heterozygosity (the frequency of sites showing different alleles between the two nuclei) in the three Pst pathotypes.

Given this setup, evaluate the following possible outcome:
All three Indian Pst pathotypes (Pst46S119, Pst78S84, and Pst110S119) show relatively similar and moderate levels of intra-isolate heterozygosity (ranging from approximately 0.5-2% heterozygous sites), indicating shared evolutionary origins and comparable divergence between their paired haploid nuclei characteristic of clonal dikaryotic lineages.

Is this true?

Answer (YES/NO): NO